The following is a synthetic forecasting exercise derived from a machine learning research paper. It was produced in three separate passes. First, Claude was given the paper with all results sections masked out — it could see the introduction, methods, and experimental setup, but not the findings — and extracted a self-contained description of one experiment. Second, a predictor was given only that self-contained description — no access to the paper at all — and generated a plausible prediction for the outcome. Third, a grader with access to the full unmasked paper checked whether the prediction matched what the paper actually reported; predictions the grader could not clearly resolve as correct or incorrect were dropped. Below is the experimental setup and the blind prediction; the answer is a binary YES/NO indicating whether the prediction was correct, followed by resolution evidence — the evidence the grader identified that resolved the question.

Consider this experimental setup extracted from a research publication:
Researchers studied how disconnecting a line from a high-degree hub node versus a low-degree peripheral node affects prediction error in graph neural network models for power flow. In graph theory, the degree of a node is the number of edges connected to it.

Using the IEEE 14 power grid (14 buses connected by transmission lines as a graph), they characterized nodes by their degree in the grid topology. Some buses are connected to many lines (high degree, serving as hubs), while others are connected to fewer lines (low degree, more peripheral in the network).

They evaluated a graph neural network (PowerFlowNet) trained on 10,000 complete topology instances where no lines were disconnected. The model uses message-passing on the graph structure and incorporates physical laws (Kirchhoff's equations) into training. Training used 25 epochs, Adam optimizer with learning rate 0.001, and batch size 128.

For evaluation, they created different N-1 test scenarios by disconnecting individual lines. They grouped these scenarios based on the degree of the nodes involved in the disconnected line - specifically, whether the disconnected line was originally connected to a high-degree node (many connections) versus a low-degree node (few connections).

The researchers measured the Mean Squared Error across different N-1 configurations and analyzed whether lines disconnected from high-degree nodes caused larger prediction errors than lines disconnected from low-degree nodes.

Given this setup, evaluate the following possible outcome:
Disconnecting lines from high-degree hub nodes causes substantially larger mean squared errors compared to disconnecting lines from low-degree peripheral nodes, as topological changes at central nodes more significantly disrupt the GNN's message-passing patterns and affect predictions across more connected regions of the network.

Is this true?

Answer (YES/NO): YES